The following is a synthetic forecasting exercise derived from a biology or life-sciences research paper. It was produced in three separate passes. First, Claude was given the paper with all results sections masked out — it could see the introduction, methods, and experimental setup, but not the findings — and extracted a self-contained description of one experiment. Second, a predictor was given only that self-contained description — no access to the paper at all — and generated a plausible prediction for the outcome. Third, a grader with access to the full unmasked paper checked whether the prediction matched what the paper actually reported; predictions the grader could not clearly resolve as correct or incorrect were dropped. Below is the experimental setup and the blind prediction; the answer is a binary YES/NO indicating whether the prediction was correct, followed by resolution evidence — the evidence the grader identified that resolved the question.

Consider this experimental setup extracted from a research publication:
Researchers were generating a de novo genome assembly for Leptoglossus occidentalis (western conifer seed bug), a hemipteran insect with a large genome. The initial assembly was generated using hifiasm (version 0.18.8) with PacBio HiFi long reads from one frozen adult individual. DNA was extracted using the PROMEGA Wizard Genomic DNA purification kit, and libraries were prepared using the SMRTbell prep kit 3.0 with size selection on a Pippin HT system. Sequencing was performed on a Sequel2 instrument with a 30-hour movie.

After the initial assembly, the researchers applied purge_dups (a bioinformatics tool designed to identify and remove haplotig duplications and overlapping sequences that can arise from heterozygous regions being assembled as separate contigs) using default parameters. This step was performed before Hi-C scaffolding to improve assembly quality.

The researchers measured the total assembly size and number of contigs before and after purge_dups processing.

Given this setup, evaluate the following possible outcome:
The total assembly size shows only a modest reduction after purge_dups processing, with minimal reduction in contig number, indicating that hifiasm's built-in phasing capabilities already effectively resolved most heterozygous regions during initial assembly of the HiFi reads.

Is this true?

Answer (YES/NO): NO